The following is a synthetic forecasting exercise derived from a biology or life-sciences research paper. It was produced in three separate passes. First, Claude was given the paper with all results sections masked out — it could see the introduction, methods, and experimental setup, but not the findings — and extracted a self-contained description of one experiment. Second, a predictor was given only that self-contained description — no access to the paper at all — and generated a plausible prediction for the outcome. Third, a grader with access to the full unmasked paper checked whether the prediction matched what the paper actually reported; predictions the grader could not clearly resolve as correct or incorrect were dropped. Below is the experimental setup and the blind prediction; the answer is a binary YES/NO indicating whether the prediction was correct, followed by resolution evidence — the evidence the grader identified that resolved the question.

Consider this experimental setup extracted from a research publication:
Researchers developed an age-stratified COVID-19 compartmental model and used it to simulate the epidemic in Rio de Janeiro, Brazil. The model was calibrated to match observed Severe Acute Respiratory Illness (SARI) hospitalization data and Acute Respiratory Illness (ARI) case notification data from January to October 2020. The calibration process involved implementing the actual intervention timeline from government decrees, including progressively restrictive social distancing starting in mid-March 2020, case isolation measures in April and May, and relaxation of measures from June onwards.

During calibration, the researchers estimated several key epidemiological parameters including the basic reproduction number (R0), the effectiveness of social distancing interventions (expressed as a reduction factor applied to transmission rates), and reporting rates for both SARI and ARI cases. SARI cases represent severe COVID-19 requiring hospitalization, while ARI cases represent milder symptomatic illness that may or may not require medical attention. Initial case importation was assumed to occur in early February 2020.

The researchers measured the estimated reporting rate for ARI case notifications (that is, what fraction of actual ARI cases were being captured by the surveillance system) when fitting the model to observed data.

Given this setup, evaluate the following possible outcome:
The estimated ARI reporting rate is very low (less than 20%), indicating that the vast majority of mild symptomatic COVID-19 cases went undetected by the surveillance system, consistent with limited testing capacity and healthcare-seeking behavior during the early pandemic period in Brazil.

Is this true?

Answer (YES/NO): NO